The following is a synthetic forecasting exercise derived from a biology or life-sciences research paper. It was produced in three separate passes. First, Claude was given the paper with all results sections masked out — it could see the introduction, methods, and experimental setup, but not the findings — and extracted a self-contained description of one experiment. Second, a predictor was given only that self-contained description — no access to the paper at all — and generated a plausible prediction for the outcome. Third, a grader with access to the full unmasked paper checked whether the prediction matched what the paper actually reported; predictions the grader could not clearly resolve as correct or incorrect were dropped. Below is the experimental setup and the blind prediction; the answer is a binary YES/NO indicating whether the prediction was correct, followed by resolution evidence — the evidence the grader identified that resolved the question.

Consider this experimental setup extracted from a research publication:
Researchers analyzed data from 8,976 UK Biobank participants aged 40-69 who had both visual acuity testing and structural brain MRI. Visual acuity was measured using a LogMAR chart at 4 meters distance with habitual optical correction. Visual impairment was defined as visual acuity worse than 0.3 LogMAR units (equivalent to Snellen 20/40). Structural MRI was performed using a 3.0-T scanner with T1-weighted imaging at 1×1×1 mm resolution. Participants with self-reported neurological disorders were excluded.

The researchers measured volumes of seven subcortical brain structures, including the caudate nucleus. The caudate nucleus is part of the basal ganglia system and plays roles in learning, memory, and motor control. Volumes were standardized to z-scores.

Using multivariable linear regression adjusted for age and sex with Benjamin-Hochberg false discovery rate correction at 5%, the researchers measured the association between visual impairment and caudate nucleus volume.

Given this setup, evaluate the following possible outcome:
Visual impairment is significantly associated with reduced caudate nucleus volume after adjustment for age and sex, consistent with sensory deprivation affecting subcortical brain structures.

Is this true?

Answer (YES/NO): YES